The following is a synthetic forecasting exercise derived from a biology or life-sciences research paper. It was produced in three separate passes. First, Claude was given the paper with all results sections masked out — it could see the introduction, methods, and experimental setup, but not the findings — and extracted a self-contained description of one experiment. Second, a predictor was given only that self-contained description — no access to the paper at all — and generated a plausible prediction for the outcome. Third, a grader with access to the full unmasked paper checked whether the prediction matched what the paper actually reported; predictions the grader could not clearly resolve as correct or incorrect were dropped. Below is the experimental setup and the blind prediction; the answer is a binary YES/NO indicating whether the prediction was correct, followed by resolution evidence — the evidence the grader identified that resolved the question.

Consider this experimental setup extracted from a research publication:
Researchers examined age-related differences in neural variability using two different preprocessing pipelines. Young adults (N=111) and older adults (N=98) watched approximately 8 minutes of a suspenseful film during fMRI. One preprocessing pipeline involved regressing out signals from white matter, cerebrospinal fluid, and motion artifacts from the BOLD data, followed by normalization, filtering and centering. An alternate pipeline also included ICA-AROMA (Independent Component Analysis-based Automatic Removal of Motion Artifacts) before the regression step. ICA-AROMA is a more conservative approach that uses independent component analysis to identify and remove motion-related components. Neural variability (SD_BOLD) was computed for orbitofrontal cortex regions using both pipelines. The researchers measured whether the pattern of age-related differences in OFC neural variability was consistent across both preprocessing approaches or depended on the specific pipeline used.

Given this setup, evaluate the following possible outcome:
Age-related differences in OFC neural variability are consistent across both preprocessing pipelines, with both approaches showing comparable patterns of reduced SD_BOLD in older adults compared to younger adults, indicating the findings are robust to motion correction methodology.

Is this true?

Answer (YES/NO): NO